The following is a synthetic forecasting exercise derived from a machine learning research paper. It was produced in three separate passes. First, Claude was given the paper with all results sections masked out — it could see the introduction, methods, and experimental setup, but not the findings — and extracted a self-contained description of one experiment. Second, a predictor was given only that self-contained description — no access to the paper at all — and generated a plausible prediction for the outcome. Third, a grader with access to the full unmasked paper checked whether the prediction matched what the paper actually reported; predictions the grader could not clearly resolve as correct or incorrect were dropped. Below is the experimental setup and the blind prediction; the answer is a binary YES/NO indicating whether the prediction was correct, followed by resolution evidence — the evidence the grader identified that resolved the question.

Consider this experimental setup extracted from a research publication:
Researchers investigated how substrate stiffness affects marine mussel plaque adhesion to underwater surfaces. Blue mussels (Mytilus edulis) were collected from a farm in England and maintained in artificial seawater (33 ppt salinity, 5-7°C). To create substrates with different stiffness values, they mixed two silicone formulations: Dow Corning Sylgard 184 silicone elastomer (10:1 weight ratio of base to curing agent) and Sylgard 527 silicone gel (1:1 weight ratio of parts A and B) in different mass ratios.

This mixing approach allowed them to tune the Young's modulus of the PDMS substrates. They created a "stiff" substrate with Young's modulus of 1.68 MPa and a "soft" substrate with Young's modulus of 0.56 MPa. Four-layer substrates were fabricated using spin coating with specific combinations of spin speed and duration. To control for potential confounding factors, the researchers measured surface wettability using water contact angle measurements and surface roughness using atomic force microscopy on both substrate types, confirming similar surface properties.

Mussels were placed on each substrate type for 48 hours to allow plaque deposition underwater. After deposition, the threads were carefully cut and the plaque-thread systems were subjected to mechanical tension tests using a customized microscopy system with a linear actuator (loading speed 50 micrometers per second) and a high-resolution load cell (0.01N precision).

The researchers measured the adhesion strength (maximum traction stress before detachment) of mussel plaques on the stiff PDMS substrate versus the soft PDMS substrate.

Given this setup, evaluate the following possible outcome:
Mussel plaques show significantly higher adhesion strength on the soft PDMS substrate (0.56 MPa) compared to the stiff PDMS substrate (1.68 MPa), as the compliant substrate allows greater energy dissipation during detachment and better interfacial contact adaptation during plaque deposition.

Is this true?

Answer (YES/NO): NO